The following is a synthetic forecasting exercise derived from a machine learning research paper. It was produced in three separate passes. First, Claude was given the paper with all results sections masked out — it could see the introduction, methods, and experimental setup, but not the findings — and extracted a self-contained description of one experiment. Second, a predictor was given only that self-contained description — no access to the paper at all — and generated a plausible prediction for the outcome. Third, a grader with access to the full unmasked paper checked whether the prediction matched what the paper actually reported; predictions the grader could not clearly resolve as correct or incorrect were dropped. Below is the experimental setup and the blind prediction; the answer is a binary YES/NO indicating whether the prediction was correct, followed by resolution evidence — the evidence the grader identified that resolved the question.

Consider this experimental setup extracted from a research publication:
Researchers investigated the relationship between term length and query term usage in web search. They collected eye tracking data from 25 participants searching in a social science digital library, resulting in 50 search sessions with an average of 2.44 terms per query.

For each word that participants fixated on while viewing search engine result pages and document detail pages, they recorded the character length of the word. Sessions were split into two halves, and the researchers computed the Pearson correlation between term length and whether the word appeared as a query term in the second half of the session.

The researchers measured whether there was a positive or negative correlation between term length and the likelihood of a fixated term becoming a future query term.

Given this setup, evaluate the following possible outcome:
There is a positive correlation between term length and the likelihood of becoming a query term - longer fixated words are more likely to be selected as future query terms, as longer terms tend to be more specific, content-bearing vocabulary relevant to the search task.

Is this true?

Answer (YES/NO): NO